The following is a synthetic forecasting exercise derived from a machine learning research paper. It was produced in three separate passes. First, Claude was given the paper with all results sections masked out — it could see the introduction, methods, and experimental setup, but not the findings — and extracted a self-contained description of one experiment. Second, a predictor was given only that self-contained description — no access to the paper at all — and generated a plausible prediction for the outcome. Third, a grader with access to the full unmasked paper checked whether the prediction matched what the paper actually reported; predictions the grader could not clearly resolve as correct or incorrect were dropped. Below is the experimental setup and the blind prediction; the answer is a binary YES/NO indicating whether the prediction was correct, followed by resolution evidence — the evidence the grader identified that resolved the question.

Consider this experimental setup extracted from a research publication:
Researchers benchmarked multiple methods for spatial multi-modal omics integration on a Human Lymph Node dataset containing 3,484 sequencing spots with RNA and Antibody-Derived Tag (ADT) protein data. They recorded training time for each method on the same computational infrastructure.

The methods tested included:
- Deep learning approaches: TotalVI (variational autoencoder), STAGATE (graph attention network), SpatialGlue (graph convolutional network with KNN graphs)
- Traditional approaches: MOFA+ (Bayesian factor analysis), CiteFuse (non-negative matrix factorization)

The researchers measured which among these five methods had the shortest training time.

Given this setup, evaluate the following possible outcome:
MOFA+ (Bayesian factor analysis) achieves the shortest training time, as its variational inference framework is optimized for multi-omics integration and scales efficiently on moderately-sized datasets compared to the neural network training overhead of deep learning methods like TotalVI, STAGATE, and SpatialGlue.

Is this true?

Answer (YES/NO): NO